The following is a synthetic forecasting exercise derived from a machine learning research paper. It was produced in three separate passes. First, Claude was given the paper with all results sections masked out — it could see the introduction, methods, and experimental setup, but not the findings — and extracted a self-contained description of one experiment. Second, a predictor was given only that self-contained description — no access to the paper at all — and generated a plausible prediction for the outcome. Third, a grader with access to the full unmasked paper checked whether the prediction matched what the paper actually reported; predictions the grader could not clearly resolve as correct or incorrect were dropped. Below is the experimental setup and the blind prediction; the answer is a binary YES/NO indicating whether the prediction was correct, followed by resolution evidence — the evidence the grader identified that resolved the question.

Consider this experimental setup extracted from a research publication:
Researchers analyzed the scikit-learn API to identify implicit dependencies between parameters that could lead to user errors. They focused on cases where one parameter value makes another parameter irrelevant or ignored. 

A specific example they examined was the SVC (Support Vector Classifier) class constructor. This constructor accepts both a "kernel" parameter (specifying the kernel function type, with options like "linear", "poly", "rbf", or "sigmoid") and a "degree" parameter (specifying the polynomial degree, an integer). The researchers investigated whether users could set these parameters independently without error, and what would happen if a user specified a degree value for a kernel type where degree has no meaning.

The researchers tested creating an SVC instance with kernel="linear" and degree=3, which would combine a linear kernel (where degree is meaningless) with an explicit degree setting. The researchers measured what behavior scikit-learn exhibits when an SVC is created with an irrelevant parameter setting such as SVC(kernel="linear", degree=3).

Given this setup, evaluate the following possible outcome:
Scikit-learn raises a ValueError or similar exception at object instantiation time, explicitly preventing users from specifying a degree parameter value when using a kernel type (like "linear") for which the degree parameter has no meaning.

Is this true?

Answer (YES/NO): NO